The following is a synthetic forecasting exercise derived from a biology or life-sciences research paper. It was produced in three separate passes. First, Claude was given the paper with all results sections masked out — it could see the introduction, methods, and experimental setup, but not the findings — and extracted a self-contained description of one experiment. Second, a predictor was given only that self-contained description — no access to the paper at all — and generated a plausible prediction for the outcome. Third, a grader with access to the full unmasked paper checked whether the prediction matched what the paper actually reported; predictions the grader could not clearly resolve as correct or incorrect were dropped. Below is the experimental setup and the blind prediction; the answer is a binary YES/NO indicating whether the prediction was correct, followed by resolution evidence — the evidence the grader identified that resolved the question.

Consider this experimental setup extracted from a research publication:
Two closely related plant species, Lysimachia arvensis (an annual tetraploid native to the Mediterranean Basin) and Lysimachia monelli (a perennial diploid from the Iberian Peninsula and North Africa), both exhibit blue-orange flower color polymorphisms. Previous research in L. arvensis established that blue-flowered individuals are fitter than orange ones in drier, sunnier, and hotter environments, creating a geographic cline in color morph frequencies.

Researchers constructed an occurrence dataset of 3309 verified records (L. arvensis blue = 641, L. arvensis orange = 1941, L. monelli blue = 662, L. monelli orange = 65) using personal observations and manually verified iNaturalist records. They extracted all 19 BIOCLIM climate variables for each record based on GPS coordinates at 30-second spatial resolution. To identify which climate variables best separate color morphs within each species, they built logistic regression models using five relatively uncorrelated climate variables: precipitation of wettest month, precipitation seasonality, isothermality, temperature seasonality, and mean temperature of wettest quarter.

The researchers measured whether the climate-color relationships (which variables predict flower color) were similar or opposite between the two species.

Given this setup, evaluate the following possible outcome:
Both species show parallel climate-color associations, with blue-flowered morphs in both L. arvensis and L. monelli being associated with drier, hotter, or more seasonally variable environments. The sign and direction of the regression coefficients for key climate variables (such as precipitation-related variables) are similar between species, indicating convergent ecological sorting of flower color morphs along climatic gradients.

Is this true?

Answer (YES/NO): NO